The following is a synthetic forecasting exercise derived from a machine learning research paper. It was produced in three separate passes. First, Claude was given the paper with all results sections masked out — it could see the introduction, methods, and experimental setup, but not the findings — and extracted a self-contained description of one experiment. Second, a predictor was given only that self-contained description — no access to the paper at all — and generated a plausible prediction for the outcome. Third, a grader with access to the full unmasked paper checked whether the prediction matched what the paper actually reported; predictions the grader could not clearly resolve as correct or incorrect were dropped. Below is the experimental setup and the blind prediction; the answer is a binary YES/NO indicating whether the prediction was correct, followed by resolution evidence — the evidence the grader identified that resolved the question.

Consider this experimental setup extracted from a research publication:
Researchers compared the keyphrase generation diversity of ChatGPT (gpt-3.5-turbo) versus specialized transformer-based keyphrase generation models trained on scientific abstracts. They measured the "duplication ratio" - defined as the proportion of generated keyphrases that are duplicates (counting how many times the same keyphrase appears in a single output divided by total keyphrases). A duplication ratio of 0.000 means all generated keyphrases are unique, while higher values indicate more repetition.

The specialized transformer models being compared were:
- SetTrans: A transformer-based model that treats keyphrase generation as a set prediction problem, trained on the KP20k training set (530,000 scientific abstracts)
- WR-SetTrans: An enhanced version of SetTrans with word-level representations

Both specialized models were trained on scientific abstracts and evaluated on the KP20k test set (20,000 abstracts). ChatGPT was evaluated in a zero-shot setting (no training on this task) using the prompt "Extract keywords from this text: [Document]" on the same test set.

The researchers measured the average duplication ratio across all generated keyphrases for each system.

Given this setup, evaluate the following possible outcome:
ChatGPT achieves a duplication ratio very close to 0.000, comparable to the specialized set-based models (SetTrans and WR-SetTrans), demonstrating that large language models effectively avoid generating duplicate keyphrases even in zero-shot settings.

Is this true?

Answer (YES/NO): NO